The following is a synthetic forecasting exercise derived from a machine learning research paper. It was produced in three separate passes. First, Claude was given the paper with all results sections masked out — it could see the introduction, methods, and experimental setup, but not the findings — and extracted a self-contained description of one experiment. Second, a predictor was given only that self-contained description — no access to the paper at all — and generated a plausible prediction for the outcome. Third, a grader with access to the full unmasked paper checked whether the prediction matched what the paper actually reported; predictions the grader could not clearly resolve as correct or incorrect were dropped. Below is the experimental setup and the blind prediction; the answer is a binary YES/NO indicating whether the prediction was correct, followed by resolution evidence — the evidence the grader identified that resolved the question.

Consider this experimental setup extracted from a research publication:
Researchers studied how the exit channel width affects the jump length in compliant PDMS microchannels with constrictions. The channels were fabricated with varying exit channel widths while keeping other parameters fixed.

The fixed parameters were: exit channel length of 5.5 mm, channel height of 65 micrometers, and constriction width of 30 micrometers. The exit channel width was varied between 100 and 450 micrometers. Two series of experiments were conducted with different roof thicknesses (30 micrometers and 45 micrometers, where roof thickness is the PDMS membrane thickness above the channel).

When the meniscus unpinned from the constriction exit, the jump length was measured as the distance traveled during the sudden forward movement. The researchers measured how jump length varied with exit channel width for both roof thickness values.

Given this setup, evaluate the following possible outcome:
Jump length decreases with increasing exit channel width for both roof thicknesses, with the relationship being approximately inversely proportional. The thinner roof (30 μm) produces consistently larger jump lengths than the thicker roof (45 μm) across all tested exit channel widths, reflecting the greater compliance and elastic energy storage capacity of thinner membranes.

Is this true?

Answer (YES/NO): NO